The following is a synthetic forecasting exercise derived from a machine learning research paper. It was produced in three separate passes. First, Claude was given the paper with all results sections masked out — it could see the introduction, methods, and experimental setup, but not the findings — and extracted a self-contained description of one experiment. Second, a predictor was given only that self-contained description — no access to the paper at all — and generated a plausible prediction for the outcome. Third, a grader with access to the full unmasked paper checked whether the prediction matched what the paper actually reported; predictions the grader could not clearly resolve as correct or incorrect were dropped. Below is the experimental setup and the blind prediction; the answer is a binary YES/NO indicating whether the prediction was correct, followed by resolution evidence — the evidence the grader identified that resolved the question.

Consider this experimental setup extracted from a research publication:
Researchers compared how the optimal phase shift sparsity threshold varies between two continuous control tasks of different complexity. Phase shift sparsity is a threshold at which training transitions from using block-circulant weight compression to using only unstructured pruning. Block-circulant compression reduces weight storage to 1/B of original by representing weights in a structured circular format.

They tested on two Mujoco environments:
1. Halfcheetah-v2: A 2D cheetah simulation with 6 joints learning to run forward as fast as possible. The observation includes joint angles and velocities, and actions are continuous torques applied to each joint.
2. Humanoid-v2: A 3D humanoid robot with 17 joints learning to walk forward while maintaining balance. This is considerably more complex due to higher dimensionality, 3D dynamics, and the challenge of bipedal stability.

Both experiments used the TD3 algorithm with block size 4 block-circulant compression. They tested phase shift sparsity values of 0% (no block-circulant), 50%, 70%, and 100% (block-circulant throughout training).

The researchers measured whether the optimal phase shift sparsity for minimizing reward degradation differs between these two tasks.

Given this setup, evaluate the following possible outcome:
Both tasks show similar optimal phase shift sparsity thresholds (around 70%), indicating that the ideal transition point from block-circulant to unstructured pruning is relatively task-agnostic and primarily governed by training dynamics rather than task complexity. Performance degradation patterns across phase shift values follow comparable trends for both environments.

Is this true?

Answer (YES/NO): NO